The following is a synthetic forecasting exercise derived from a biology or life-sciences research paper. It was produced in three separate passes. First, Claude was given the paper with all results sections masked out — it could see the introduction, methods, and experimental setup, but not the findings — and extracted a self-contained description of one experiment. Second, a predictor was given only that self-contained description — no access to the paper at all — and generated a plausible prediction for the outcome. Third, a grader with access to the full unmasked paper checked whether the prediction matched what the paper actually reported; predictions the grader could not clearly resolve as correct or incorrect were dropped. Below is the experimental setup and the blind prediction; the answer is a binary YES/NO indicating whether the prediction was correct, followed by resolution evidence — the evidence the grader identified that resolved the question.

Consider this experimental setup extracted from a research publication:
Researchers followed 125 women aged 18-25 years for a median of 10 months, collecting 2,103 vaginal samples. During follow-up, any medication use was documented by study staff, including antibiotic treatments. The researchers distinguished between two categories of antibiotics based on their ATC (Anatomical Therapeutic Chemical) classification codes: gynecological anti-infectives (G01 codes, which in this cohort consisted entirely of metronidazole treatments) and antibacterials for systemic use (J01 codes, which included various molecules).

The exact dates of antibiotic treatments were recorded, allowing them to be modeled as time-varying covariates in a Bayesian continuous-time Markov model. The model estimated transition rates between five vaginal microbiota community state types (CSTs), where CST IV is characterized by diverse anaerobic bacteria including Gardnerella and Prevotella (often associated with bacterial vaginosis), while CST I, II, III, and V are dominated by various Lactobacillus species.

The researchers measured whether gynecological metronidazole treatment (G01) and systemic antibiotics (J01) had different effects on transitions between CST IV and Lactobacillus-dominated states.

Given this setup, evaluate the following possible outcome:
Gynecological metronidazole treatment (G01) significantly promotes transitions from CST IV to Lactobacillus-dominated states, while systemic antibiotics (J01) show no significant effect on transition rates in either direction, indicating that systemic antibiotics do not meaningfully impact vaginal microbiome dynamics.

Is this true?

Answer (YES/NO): NO